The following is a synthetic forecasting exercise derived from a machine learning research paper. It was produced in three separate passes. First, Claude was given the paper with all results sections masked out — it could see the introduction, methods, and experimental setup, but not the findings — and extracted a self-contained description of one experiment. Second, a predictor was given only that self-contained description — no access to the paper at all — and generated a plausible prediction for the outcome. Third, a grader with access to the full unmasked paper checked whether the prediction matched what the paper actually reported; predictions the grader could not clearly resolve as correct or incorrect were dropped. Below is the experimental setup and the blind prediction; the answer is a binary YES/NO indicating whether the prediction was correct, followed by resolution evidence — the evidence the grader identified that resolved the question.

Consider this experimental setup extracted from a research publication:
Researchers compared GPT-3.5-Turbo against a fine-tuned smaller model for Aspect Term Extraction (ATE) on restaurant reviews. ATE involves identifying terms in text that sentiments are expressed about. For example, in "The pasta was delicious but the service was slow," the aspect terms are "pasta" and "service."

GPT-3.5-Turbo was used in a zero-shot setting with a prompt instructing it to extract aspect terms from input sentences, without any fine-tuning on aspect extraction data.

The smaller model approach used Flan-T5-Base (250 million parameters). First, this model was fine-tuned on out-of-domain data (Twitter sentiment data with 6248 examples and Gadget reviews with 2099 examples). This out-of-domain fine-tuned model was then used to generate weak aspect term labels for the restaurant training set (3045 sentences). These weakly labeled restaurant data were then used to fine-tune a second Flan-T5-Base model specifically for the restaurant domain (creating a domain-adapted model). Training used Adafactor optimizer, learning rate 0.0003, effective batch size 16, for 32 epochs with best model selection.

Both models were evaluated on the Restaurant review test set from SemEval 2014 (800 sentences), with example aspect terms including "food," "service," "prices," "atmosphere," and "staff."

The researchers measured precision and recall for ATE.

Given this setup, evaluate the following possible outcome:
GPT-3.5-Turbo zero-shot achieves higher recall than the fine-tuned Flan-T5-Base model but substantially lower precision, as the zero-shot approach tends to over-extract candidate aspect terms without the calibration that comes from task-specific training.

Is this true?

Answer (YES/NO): YES